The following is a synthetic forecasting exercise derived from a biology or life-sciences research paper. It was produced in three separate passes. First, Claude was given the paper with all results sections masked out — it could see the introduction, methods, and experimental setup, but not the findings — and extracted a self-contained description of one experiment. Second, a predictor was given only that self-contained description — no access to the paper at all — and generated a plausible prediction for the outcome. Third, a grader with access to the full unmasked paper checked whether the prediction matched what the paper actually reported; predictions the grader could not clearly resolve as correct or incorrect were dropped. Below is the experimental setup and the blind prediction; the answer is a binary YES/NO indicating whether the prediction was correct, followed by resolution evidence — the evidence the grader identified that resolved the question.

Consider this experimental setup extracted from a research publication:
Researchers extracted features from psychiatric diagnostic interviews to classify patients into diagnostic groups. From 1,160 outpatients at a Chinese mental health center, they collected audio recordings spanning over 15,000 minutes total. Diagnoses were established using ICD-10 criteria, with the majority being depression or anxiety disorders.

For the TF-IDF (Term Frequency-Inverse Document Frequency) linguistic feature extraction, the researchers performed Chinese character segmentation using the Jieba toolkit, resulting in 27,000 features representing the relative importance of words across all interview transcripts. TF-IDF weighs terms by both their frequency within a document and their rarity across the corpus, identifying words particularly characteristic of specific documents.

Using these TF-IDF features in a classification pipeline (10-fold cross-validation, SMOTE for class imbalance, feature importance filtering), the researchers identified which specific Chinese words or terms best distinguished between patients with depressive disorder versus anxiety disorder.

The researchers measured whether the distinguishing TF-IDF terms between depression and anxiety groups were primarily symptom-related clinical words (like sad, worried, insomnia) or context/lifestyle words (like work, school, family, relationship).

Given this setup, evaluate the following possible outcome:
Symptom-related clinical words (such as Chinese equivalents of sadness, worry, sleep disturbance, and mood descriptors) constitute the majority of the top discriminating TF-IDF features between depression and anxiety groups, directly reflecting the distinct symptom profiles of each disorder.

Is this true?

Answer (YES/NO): YES